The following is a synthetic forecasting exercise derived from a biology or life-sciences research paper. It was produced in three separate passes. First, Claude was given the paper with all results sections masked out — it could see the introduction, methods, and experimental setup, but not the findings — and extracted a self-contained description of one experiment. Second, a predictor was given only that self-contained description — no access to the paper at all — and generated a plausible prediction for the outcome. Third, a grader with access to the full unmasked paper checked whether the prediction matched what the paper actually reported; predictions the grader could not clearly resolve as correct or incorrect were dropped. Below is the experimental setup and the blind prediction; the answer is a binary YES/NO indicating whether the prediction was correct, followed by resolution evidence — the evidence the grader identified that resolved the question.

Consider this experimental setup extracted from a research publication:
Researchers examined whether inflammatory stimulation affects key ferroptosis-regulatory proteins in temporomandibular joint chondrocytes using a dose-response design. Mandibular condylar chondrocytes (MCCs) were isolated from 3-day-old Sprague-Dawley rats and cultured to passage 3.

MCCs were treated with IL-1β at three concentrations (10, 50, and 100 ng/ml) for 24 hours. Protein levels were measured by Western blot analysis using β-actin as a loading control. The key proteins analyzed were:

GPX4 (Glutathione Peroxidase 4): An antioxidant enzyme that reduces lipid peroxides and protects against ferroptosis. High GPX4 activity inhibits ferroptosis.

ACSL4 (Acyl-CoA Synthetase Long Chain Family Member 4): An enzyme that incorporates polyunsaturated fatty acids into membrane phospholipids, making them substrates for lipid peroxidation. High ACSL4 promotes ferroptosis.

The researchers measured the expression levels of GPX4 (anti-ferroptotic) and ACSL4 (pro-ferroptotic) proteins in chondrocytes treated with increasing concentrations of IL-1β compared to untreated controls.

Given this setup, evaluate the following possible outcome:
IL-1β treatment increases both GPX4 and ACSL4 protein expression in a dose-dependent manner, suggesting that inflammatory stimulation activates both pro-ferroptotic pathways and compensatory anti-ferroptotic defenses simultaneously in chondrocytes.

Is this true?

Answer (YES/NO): NO